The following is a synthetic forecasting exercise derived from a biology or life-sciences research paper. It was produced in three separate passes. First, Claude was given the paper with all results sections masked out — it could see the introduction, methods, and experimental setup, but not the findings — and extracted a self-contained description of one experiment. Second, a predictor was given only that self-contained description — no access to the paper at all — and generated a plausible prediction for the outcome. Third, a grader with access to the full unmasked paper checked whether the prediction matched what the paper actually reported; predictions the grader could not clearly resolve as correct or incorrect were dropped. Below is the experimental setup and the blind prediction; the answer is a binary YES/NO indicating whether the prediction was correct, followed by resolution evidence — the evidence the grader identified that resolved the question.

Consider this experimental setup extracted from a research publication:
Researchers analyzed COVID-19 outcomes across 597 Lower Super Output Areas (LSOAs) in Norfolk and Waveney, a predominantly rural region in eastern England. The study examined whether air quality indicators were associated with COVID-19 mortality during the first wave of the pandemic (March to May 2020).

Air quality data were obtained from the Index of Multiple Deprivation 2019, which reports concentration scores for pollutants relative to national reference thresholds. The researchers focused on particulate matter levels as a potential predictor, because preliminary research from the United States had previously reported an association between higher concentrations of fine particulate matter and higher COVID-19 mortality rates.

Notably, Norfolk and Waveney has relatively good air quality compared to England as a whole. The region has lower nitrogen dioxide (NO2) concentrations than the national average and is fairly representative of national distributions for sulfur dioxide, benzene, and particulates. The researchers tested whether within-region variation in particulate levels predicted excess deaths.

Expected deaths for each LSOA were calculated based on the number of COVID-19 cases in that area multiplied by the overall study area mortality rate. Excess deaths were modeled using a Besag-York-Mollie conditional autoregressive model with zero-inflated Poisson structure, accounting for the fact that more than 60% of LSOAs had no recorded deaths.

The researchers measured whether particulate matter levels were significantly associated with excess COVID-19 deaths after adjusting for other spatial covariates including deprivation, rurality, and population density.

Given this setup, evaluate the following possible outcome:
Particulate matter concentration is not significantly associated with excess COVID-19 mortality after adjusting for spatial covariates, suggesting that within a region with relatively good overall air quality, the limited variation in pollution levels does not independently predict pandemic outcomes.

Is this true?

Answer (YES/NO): YES